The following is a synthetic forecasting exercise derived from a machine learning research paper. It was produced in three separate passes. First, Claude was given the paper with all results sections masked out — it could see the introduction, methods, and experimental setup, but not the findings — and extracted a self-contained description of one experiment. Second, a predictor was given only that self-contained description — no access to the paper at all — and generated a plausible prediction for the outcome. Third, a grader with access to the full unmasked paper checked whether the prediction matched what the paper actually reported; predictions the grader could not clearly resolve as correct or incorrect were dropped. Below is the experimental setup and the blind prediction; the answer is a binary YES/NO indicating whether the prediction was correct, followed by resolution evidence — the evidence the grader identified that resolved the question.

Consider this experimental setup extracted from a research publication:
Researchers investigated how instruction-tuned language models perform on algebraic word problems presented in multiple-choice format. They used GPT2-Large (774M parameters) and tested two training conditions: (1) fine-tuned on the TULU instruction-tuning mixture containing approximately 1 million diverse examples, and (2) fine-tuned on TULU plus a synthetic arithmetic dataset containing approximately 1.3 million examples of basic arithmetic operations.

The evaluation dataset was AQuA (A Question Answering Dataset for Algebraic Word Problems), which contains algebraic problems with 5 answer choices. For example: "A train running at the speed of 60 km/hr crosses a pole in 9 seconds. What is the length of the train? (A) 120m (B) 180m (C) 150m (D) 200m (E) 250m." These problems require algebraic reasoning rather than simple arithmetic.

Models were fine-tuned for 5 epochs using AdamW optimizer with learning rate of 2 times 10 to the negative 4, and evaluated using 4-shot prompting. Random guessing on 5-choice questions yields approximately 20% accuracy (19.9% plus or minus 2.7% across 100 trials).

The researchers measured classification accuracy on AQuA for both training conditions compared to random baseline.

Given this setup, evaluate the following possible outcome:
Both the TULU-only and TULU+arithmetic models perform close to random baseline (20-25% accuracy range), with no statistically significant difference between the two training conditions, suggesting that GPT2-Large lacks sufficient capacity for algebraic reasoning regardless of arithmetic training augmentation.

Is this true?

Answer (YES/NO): YES